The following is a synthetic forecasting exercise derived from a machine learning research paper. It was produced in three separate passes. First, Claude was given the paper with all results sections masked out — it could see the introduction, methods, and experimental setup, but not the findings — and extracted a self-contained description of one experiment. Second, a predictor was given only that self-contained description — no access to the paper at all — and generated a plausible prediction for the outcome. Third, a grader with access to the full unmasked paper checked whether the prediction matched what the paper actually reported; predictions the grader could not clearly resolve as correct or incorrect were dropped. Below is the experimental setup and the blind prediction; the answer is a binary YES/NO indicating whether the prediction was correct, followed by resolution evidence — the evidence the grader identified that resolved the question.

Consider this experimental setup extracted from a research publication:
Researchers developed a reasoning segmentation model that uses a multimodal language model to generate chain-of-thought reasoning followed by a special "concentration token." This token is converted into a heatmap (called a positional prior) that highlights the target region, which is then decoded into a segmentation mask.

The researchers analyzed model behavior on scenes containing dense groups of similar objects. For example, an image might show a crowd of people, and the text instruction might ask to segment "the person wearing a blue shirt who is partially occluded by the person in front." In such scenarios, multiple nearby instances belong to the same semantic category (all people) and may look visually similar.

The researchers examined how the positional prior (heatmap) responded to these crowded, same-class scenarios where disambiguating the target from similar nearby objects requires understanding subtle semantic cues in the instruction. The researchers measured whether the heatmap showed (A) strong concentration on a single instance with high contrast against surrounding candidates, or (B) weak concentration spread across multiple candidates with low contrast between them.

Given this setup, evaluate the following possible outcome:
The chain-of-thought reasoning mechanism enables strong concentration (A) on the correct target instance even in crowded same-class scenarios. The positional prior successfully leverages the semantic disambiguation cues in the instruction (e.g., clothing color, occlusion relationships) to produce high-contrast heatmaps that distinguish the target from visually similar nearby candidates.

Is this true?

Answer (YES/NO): NO